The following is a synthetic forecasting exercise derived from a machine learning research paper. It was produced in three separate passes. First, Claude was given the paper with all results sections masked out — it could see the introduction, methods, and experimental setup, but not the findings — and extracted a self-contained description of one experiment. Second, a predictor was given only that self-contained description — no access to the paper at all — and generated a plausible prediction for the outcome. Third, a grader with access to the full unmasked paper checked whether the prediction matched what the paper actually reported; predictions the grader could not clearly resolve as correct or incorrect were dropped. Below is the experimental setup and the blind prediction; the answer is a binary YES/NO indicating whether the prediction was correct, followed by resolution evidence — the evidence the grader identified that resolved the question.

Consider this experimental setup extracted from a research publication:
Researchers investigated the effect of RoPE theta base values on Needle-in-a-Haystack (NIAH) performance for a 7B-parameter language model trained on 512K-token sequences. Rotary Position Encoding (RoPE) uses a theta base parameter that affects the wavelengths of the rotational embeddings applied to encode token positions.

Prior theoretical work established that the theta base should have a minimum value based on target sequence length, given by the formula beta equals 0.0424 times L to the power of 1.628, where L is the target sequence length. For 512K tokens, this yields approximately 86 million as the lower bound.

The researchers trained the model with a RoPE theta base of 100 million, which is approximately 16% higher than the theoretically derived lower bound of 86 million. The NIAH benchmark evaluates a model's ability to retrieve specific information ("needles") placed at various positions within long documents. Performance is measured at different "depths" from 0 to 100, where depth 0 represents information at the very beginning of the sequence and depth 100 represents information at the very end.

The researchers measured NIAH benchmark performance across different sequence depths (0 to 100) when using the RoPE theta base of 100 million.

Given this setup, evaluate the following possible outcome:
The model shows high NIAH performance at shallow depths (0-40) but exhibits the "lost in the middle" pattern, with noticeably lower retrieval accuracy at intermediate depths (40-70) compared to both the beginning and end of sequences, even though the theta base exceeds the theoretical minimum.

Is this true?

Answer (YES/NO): NO